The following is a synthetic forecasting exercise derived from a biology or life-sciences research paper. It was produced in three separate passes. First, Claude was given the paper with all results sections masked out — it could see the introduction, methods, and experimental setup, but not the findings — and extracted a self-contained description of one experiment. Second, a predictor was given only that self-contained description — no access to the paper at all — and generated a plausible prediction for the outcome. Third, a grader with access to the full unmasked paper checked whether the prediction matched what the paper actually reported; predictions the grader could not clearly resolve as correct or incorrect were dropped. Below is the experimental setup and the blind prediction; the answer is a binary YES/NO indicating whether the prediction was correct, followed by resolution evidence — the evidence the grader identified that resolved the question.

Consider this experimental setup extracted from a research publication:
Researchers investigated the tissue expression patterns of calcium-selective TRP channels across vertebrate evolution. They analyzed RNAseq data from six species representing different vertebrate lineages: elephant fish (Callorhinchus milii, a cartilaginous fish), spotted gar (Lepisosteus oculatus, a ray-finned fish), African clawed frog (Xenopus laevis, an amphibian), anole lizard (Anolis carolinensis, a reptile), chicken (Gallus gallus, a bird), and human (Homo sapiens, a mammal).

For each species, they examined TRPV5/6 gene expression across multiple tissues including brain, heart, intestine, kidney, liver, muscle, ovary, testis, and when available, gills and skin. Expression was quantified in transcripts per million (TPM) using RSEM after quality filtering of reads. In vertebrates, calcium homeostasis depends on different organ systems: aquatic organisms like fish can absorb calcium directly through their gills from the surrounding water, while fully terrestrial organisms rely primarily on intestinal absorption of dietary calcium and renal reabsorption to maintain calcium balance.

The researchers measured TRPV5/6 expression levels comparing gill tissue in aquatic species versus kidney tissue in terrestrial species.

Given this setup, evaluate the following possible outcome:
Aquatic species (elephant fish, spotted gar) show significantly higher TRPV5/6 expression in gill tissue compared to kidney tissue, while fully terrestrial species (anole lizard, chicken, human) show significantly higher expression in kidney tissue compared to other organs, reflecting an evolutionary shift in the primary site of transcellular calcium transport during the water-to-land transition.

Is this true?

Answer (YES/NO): YES